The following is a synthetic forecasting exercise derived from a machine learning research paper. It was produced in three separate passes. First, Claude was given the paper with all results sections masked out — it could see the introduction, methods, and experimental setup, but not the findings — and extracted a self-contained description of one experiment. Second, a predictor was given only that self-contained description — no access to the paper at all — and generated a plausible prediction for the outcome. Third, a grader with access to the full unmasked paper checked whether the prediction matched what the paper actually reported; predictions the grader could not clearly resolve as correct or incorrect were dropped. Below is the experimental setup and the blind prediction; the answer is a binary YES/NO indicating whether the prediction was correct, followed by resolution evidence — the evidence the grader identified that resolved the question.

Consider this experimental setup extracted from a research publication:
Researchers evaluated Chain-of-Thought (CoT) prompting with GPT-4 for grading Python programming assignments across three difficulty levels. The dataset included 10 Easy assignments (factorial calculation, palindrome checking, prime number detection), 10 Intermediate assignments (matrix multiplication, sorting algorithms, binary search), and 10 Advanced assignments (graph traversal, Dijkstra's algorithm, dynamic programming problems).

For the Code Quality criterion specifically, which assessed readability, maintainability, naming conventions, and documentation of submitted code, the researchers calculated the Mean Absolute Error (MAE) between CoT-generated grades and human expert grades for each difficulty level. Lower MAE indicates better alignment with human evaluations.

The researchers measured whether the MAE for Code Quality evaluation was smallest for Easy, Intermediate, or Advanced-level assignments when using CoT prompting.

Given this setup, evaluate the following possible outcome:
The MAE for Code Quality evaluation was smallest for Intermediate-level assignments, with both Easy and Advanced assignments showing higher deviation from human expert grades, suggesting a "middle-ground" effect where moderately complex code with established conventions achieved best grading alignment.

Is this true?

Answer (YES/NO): YES